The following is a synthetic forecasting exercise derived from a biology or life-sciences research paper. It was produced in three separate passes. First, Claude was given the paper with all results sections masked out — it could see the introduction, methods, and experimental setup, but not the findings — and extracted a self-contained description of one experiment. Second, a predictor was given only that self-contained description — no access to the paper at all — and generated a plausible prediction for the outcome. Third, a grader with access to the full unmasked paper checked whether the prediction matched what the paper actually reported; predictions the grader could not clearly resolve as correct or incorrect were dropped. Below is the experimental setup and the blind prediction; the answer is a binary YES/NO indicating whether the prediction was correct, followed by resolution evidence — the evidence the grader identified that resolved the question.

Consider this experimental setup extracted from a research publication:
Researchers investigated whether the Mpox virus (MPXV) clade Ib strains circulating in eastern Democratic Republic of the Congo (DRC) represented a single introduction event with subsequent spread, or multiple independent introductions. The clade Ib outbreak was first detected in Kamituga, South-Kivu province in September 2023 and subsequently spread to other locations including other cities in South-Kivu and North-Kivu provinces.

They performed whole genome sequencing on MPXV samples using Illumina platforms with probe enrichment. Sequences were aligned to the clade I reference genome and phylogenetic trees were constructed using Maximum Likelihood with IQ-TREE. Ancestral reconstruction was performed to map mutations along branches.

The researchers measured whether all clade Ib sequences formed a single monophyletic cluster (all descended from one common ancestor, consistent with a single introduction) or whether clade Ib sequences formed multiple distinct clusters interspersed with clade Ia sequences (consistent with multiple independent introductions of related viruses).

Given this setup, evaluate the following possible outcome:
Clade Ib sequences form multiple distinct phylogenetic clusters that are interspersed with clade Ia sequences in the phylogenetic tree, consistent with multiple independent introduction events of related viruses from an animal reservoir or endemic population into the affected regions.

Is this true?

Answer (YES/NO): NO